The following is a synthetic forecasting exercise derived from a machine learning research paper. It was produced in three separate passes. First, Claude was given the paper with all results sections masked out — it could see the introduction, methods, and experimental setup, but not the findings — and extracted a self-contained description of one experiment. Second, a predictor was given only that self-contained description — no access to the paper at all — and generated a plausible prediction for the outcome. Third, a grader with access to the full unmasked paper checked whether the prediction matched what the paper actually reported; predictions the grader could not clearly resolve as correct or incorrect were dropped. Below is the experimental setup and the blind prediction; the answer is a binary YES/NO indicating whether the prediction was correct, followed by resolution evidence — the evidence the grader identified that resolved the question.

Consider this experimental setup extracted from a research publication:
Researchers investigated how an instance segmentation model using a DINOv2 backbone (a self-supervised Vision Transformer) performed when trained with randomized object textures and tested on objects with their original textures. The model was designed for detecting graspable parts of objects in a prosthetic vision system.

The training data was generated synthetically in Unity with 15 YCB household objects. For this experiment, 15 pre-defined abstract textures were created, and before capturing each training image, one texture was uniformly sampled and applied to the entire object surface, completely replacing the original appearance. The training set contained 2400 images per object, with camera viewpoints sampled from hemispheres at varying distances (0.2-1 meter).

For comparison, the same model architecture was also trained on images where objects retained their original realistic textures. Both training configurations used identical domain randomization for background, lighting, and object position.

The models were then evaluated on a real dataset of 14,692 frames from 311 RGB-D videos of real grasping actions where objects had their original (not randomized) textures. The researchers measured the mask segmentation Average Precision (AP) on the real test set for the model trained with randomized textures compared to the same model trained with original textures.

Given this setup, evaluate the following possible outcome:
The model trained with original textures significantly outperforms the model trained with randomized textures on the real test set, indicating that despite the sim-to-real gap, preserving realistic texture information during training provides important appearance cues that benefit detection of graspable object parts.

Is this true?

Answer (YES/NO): NO